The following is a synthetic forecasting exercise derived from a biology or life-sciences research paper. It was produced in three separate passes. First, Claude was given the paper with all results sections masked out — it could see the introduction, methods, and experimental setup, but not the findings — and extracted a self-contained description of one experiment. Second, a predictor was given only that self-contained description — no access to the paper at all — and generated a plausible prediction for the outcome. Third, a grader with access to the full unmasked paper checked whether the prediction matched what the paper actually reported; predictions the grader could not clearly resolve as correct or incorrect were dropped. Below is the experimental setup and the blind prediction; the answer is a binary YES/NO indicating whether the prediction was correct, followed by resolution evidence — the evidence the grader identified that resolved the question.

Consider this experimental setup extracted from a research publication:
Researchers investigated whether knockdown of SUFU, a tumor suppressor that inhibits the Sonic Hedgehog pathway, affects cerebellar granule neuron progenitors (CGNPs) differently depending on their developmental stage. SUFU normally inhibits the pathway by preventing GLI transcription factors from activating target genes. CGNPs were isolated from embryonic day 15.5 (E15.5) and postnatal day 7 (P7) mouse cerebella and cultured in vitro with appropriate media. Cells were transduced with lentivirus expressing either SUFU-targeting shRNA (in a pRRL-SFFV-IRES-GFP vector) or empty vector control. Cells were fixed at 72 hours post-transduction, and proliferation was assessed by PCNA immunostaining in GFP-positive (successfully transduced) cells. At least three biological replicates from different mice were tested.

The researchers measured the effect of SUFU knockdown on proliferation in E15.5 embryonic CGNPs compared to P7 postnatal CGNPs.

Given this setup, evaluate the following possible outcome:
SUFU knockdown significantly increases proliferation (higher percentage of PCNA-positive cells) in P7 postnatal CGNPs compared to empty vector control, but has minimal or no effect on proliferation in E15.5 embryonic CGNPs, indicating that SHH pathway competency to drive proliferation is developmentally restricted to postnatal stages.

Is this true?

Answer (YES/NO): NO